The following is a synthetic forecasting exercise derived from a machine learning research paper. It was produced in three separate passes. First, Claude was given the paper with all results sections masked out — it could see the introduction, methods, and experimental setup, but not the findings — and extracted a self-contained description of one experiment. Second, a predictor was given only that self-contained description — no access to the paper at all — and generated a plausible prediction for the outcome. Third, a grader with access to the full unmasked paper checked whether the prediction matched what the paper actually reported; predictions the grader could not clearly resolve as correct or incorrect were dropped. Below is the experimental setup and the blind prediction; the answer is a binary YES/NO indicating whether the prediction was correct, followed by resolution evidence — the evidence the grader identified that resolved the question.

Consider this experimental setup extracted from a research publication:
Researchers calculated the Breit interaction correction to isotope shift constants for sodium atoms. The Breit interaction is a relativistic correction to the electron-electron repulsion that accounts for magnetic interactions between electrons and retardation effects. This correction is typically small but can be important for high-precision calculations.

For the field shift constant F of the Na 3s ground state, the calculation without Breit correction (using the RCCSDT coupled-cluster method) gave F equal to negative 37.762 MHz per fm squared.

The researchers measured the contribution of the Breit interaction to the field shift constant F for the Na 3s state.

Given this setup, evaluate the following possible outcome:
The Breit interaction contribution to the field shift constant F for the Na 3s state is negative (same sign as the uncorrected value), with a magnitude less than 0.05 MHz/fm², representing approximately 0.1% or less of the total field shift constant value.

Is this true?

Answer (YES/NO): NO